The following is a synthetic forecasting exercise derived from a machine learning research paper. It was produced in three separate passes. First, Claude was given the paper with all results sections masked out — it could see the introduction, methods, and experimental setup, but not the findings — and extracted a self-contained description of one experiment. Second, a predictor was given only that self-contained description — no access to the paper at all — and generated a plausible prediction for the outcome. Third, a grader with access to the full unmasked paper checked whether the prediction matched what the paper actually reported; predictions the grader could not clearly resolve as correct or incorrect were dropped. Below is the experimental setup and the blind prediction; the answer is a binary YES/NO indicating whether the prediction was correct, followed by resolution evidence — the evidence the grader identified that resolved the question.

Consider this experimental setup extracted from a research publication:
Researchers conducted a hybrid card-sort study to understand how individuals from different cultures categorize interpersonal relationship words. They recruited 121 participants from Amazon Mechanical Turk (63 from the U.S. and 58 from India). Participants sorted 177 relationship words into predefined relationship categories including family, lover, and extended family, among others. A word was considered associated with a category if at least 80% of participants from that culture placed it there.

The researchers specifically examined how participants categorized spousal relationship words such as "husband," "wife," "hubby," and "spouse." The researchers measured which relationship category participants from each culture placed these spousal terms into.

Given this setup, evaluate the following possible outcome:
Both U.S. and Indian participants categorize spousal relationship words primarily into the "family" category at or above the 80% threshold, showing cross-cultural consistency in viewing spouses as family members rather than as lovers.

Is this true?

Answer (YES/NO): NO